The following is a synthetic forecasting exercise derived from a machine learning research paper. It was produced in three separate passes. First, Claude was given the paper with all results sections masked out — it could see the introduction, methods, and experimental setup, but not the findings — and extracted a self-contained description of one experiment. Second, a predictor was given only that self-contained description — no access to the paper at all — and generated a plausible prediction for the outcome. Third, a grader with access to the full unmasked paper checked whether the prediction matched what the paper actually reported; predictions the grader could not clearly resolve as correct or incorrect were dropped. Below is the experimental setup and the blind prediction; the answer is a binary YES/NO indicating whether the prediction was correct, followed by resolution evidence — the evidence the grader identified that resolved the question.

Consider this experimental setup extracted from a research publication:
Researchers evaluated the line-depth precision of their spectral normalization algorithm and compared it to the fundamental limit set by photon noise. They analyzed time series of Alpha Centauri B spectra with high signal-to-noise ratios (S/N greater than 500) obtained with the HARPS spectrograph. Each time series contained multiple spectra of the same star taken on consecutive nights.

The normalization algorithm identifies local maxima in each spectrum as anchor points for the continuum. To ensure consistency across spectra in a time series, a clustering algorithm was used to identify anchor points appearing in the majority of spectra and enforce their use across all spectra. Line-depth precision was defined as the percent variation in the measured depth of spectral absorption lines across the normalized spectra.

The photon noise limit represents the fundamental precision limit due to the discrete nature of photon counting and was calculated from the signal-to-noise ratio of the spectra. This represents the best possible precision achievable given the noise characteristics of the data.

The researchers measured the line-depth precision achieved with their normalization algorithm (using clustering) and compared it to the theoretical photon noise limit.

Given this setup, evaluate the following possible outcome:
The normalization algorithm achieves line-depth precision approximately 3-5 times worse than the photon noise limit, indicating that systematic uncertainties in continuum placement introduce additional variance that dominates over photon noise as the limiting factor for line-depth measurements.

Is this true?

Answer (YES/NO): NO